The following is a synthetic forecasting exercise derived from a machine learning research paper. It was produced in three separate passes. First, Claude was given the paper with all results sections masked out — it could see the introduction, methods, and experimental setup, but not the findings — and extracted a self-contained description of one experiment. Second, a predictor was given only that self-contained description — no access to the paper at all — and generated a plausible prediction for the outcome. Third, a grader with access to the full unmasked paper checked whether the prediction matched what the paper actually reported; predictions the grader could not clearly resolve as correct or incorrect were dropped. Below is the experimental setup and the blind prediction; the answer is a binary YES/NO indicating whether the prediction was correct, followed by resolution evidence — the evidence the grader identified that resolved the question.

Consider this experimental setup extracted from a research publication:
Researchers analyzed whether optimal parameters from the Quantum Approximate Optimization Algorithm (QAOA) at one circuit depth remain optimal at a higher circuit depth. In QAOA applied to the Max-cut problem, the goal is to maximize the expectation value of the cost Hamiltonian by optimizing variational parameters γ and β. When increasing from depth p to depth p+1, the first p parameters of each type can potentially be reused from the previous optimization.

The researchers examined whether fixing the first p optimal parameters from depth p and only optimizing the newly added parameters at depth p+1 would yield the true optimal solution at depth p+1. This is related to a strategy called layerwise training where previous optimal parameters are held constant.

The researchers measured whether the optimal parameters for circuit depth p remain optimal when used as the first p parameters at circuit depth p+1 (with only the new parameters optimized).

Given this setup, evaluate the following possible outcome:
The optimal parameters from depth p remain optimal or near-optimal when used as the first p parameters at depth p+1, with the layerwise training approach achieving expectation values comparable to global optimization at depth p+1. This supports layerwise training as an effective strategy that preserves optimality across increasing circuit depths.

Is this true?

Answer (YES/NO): NO